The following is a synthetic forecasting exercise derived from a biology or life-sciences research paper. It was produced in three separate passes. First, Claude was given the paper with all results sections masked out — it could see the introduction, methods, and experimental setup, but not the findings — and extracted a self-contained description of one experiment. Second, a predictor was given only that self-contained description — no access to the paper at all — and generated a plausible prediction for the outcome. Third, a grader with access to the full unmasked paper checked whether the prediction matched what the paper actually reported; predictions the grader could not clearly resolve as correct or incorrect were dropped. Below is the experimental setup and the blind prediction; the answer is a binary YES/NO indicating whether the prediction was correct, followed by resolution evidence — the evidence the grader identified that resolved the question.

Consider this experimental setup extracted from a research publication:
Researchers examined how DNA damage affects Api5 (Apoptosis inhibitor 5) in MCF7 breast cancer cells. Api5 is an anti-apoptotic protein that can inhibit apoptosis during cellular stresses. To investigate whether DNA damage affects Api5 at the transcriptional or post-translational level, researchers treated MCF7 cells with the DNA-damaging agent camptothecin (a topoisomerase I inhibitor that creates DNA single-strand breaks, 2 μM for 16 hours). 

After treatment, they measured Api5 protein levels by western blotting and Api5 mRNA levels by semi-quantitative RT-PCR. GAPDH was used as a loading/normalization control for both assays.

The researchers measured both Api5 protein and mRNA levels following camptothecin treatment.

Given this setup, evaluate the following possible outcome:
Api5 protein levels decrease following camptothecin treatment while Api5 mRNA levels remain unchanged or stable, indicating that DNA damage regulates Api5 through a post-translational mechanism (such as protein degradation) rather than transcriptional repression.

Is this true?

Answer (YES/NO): YES